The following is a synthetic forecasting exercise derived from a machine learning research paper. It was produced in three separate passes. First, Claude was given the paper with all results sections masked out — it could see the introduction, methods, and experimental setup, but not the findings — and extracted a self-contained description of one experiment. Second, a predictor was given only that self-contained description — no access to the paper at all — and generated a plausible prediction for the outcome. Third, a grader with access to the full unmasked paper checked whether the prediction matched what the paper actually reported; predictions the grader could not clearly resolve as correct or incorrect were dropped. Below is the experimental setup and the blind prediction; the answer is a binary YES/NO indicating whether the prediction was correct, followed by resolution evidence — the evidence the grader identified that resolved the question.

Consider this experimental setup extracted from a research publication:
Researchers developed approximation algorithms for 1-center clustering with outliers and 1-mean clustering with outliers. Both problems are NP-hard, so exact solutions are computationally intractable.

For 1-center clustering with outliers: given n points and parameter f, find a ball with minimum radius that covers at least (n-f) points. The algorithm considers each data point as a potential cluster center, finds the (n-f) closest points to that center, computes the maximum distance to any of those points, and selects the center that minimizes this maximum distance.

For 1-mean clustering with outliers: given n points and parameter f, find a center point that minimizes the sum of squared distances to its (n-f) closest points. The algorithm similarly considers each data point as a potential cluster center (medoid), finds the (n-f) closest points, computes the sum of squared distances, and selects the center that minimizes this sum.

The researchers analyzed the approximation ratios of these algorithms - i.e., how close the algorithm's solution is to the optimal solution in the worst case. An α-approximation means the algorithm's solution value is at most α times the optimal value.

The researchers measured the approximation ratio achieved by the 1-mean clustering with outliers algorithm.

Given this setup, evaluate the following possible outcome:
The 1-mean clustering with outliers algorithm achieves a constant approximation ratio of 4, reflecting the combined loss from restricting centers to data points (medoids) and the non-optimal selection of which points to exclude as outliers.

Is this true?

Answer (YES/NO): NO